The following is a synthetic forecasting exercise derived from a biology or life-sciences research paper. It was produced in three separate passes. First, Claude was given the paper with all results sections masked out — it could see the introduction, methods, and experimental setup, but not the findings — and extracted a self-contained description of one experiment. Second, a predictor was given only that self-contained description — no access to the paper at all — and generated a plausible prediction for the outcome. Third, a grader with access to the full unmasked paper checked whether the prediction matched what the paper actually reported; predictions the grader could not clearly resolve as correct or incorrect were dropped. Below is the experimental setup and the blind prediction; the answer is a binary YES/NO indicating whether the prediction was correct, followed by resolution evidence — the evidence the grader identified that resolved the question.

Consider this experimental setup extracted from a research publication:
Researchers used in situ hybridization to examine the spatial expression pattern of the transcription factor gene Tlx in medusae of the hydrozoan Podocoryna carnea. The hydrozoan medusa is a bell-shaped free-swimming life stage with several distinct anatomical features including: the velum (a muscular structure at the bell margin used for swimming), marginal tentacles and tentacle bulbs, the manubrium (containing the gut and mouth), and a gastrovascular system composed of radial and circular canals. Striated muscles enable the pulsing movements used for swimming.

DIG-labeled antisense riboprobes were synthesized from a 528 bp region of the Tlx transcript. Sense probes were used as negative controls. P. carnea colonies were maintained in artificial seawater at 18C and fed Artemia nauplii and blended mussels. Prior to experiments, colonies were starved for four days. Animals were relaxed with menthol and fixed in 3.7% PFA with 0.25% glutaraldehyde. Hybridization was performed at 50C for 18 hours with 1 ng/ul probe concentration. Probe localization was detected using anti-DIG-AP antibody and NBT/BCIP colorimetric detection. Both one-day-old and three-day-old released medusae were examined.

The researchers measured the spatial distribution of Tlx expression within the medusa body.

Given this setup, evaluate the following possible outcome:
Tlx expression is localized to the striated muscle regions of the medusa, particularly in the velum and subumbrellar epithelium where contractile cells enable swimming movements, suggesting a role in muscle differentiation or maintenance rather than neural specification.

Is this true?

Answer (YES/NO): NO